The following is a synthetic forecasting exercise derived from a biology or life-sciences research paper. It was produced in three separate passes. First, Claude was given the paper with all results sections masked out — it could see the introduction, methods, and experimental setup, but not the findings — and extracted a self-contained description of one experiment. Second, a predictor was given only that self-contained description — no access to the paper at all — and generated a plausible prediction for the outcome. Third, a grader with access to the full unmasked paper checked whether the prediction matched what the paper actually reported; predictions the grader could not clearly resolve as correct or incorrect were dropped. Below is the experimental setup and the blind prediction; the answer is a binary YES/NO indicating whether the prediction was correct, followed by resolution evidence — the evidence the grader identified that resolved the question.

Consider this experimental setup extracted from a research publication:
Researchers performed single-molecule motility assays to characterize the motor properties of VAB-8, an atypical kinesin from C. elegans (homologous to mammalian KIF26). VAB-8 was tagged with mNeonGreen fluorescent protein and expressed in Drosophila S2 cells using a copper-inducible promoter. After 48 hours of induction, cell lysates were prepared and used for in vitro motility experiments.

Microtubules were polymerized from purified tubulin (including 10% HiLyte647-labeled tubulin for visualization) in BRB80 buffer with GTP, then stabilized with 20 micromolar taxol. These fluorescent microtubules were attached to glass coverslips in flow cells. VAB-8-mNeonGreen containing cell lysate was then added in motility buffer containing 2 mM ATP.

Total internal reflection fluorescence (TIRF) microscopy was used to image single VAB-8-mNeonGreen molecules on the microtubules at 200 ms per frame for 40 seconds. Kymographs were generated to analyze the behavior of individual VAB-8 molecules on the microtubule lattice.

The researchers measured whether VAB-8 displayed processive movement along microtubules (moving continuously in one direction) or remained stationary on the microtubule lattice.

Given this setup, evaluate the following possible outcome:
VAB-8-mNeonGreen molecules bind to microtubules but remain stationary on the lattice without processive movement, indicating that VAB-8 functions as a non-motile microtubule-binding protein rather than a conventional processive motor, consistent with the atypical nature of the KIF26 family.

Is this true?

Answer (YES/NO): NO